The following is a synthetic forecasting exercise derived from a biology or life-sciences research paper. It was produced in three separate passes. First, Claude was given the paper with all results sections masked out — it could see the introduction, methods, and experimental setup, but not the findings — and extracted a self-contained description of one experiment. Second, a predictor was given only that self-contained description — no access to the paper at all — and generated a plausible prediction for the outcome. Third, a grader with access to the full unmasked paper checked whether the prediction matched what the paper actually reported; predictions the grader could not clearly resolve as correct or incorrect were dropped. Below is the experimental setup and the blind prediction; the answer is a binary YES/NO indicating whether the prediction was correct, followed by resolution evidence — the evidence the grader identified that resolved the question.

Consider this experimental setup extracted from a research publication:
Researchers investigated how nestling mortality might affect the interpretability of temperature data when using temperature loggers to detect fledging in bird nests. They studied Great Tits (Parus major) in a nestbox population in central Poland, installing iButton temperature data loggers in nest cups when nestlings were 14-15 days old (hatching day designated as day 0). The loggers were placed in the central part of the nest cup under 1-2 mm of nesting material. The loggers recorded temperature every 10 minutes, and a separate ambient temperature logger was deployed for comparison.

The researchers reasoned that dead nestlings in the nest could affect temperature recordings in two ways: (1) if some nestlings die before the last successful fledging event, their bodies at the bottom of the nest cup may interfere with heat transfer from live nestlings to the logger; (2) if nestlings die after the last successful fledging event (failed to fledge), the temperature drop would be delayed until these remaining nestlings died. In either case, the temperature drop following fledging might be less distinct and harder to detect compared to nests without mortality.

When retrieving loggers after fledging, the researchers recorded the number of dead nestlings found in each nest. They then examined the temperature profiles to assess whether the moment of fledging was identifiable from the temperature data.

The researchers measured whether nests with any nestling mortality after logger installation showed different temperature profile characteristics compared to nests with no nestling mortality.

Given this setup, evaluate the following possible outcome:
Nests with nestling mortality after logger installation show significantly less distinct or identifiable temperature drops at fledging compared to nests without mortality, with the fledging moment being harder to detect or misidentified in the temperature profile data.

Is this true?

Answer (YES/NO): NO